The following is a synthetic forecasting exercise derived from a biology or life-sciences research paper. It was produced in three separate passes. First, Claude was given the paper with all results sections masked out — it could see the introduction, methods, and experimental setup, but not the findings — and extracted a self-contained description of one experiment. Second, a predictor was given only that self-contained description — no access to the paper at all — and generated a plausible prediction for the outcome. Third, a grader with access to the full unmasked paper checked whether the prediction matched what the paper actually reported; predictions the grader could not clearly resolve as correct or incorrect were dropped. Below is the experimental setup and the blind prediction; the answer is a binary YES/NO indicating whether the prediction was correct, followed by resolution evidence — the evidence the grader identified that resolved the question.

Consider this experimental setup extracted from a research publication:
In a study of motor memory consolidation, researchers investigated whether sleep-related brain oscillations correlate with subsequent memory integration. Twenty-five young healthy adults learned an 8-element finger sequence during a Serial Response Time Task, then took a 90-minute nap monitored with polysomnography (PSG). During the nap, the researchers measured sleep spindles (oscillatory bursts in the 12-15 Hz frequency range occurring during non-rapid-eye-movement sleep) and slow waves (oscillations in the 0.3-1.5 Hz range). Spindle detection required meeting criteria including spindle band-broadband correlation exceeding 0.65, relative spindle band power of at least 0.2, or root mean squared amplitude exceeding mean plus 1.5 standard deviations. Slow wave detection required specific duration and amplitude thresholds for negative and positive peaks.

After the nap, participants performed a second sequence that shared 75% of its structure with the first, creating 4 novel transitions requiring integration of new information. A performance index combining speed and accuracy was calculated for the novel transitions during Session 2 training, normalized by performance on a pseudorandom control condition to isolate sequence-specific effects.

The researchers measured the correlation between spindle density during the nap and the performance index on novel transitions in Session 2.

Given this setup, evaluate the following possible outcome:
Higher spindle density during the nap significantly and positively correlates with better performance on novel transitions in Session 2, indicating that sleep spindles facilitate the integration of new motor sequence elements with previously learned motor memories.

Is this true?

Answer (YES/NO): NO